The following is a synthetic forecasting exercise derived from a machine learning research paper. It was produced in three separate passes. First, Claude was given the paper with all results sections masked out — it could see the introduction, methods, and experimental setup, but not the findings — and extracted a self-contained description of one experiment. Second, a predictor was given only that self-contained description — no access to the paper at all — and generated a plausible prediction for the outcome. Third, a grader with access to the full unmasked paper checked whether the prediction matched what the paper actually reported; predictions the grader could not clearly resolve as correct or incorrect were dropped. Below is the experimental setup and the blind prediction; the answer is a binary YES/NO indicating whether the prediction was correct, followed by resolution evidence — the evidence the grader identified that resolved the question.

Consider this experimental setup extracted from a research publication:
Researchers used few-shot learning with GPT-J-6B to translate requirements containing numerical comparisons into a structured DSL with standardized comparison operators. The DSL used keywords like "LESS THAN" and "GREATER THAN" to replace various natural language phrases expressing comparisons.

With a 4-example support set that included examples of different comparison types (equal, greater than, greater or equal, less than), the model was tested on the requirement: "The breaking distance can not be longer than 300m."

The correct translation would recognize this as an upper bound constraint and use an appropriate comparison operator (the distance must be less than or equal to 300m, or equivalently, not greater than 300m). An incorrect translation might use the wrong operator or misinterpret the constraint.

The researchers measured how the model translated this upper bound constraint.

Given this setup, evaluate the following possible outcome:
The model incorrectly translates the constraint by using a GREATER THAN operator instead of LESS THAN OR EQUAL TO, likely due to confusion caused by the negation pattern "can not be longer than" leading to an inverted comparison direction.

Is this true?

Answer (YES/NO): NO